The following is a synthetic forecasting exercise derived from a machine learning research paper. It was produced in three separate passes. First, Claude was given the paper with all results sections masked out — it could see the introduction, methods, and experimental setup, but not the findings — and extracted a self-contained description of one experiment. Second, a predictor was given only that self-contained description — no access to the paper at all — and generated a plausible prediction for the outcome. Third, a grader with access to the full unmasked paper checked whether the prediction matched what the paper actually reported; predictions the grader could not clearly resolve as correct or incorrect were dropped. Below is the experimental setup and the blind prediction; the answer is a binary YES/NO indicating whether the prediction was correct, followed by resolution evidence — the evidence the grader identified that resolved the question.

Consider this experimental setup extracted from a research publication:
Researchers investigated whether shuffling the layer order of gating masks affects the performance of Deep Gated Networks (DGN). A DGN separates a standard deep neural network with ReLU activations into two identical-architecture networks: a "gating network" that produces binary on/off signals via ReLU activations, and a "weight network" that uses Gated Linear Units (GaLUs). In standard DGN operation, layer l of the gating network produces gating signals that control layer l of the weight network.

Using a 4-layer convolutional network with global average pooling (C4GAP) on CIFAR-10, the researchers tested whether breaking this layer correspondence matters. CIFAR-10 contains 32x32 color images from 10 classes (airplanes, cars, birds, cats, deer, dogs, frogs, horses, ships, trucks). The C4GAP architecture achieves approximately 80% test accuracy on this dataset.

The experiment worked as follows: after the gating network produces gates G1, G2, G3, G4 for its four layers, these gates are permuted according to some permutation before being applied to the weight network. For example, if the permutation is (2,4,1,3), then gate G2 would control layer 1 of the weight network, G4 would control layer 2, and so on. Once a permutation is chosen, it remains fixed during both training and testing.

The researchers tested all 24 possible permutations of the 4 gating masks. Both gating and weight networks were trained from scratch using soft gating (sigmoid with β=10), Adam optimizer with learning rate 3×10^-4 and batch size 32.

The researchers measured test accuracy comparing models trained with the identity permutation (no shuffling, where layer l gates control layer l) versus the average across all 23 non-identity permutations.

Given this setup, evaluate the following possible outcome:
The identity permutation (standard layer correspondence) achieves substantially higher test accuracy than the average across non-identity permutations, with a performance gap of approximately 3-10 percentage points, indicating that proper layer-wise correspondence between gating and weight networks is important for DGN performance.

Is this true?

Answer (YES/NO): NO